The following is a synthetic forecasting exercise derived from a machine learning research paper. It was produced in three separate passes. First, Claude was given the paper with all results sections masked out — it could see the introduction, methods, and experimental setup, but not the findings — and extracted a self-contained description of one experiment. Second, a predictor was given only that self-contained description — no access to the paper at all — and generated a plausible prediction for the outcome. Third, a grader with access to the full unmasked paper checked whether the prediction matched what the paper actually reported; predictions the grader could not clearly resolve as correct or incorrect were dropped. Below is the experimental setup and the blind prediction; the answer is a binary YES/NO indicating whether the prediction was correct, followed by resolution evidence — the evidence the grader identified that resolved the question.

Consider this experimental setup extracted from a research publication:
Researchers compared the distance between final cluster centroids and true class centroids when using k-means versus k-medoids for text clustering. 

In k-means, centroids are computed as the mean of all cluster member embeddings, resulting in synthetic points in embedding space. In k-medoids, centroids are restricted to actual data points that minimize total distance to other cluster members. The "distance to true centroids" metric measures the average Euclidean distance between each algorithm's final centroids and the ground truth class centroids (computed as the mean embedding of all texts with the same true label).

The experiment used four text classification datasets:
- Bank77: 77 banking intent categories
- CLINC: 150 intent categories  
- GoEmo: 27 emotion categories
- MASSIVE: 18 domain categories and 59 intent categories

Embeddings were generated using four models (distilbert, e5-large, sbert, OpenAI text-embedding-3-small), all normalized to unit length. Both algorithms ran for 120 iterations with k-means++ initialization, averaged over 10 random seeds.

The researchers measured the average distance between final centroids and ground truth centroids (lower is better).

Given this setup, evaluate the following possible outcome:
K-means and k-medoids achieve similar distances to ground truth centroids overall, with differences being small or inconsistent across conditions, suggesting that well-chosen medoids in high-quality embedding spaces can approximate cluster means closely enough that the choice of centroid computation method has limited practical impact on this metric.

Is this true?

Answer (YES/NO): NO